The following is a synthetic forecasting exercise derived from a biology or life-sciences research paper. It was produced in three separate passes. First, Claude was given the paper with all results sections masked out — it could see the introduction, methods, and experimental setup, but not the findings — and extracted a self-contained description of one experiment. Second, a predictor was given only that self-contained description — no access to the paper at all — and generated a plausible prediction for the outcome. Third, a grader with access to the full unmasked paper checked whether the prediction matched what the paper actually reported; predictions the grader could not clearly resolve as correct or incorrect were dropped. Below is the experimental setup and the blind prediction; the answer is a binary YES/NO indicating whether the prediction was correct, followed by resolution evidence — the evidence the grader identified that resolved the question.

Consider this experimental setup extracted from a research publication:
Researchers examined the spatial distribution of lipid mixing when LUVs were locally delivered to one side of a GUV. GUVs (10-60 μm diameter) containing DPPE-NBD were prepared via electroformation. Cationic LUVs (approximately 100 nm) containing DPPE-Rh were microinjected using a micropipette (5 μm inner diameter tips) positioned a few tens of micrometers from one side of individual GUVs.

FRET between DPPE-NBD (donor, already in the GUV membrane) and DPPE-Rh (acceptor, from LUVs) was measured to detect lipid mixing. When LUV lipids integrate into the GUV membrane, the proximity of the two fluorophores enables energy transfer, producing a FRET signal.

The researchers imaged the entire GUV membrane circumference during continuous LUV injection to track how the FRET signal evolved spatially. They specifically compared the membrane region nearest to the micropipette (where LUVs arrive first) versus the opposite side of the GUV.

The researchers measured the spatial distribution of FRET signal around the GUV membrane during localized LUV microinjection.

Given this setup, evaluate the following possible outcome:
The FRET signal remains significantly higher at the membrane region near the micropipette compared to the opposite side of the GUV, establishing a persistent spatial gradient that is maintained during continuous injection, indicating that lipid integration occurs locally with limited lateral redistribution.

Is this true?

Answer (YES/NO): NO